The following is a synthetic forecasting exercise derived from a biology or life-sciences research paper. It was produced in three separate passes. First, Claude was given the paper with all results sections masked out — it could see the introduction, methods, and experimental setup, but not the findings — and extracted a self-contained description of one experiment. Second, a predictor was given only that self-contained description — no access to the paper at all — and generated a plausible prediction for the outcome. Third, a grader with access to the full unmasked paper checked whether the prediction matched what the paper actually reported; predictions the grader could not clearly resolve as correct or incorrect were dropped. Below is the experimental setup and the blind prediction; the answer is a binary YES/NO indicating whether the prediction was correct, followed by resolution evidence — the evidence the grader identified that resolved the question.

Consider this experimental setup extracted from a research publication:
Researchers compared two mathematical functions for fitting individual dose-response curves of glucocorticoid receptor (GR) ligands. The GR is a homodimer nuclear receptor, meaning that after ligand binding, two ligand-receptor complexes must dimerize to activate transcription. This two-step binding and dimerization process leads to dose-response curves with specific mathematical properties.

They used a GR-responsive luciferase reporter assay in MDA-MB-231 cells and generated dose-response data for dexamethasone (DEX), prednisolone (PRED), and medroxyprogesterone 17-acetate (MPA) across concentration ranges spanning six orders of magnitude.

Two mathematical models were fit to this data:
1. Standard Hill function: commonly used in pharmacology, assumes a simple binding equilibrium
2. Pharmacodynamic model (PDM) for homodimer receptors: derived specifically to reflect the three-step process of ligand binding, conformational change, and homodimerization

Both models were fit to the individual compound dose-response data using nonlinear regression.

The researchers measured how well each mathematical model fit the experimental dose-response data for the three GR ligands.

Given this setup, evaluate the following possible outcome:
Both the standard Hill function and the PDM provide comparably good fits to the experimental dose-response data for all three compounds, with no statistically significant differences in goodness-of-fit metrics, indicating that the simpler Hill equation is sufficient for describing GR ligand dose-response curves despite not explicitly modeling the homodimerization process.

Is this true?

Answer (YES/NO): NO